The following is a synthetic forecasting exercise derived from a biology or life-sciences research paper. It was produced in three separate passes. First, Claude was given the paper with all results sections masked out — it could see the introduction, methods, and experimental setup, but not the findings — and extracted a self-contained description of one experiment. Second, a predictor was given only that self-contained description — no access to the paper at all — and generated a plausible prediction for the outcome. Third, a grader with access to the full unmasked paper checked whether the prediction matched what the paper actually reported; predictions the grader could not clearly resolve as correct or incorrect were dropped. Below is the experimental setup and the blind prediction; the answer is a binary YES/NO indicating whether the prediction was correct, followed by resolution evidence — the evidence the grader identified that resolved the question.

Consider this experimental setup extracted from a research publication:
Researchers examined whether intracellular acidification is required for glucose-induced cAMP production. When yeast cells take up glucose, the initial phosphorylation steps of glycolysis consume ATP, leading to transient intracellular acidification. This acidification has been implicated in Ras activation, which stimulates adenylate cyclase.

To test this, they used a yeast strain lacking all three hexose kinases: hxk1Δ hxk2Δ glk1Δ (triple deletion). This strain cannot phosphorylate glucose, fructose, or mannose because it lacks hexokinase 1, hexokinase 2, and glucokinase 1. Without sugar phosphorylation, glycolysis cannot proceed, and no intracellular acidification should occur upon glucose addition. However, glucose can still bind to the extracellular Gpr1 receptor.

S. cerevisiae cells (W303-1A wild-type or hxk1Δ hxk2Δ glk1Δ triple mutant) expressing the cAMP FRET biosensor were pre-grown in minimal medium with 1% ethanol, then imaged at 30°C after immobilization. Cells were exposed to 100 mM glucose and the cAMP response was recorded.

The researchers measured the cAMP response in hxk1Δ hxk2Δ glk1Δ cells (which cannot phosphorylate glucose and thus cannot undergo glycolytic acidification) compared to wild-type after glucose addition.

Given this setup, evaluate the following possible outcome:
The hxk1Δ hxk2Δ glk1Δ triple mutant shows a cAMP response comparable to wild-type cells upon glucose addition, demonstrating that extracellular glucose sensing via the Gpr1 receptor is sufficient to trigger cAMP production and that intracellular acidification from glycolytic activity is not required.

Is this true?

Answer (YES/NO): NO